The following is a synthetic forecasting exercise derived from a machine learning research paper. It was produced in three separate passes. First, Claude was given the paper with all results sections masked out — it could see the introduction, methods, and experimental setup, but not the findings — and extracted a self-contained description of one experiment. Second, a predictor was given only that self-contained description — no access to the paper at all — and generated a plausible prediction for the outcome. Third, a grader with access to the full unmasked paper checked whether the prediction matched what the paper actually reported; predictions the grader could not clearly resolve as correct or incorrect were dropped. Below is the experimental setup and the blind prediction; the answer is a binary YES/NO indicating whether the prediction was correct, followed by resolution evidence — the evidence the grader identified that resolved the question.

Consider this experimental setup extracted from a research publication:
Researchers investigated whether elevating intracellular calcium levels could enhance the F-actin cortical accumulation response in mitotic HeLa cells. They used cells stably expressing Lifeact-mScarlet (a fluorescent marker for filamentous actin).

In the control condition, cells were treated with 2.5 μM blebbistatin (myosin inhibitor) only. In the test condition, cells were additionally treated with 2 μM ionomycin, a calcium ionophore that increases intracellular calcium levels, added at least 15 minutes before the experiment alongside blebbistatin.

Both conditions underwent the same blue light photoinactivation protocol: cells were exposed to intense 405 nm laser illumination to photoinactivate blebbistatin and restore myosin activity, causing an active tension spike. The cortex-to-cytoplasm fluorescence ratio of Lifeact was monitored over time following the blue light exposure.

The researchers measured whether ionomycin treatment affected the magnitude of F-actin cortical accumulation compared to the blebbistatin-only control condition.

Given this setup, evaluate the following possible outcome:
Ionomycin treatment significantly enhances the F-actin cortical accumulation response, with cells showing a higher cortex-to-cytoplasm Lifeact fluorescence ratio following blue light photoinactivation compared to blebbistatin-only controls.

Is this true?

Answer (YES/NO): NO